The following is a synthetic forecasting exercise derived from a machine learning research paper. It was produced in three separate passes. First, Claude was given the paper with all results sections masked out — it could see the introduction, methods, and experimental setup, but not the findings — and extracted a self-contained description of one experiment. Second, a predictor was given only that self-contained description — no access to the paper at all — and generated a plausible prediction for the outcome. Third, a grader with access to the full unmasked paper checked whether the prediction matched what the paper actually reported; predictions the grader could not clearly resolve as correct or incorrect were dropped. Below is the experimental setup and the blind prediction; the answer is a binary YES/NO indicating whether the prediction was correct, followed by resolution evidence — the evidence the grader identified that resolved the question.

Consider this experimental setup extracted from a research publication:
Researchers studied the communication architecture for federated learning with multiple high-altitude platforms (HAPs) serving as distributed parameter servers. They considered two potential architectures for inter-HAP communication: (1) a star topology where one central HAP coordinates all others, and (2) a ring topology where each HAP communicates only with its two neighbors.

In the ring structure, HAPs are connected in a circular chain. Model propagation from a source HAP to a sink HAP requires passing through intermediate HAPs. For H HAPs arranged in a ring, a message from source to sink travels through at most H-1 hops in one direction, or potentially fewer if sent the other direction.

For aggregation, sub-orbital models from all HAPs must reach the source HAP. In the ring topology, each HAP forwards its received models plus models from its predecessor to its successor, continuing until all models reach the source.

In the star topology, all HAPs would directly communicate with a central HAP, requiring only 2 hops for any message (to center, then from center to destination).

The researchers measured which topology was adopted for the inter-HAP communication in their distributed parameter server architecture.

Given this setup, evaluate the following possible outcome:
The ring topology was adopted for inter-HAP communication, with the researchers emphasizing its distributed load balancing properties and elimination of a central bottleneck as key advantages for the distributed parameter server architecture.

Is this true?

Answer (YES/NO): NO